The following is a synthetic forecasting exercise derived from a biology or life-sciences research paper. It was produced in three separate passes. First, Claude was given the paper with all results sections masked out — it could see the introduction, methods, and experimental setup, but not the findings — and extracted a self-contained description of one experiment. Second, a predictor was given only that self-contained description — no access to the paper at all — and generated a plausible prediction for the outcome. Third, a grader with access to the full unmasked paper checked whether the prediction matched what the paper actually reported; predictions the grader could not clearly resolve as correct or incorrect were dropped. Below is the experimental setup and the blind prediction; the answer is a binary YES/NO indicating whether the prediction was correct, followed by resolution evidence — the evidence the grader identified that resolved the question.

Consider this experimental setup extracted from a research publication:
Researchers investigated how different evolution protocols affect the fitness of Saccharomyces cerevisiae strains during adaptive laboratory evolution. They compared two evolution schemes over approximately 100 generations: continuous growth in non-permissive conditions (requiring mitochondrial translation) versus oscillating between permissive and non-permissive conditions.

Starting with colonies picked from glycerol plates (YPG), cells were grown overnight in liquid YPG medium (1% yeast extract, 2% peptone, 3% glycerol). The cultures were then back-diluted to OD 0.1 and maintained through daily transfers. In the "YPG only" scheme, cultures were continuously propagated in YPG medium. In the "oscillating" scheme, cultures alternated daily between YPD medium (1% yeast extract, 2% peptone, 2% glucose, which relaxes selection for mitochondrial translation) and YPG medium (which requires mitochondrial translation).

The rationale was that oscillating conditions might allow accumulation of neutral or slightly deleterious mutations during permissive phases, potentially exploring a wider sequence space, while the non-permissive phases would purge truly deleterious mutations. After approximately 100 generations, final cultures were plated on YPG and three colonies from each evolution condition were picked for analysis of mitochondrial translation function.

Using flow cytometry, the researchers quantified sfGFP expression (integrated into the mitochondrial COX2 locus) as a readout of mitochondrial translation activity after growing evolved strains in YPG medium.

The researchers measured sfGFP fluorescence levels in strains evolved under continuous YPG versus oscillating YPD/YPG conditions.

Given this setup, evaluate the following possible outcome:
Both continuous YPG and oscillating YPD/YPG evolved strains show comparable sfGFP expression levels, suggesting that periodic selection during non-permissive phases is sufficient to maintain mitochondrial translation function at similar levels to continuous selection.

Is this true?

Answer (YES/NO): NO